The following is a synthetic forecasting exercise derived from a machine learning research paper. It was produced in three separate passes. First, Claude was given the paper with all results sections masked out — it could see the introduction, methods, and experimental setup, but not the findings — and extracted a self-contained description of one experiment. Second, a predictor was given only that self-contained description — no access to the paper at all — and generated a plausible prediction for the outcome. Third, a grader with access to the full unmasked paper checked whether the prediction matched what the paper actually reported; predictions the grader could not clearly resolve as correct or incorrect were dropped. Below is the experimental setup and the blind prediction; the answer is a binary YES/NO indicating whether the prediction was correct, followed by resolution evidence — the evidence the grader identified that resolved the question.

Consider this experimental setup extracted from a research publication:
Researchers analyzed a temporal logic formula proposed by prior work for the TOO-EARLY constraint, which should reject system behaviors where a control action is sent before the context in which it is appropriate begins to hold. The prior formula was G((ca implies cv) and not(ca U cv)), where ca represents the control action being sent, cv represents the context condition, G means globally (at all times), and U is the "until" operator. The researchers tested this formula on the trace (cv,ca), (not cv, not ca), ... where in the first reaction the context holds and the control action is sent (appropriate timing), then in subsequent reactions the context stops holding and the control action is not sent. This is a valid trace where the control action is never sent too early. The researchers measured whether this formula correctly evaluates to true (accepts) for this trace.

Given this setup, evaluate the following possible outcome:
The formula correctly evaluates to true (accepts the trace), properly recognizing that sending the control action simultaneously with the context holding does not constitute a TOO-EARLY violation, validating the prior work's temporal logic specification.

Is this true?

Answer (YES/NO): NO